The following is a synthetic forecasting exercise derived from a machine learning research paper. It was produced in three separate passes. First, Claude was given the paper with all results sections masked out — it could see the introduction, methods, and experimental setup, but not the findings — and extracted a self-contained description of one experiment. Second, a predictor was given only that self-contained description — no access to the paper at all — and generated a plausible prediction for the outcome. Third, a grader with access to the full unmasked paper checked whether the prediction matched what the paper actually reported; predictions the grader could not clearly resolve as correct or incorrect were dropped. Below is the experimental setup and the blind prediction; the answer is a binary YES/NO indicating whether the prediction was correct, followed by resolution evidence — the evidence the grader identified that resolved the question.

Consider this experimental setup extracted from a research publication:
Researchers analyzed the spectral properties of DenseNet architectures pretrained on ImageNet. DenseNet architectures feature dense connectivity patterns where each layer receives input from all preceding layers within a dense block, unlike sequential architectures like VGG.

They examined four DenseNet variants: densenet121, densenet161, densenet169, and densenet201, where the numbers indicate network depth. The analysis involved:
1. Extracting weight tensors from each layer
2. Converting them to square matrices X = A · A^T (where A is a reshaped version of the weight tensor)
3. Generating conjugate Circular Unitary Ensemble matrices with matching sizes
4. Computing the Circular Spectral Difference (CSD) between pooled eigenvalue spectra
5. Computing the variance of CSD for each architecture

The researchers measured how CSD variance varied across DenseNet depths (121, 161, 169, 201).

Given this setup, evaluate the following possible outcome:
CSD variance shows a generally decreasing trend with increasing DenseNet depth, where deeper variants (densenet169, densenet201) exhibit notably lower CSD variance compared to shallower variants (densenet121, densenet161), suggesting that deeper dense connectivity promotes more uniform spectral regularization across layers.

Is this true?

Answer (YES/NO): NO